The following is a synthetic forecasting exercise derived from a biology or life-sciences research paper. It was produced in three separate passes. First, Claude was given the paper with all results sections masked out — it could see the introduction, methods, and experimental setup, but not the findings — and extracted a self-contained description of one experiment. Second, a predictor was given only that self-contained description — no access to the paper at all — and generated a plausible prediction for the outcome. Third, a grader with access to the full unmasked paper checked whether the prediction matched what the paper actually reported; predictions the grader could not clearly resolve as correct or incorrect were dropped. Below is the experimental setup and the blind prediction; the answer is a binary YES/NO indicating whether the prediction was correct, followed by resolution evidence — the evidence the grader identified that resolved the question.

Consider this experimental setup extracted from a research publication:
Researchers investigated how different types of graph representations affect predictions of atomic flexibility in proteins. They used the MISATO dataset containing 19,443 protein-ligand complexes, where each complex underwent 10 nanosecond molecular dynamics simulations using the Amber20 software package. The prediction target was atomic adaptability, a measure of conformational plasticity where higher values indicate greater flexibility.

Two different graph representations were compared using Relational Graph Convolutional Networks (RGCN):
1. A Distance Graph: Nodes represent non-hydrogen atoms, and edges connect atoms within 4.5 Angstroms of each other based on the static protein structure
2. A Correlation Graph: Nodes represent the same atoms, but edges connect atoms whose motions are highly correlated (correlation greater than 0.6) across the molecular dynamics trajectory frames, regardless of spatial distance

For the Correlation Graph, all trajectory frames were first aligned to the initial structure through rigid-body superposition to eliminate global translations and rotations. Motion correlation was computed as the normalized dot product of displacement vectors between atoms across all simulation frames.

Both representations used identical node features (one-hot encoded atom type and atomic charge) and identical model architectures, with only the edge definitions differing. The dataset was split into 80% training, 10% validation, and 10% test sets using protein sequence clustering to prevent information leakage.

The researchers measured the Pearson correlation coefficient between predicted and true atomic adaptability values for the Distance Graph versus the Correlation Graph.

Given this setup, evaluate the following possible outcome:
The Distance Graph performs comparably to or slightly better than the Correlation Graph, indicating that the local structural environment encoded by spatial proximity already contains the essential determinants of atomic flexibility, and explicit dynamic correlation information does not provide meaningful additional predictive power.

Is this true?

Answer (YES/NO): NO